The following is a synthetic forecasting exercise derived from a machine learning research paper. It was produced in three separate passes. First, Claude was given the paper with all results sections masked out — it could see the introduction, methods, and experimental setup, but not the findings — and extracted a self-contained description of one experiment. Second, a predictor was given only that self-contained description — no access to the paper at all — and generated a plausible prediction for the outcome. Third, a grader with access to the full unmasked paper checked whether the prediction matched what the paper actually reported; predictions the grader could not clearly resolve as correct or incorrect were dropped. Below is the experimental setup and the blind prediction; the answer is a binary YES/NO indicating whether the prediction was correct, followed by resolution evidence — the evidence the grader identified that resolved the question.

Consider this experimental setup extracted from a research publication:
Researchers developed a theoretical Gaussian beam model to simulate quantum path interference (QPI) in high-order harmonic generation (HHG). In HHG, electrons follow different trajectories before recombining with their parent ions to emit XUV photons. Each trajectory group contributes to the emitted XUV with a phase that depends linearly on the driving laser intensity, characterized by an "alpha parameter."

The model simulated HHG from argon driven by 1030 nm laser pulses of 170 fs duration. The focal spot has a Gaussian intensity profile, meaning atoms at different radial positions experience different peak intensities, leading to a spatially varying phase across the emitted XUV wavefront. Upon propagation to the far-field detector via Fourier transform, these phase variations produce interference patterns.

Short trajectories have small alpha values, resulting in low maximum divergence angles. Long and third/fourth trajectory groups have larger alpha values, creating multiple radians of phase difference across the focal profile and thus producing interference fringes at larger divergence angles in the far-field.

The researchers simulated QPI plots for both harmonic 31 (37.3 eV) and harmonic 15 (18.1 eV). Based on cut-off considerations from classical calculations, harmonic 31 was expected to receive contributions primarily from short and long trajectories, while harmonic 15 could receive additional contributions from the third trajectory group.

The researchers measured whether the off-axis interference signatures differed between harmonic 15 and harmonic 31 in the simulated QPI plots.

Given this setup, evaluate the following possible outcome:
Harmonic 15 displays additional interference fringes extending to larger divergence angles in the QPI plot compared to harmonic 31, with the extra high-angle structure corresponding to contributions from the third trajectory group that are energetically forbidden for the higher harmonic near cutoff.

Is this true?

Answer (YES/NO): NO